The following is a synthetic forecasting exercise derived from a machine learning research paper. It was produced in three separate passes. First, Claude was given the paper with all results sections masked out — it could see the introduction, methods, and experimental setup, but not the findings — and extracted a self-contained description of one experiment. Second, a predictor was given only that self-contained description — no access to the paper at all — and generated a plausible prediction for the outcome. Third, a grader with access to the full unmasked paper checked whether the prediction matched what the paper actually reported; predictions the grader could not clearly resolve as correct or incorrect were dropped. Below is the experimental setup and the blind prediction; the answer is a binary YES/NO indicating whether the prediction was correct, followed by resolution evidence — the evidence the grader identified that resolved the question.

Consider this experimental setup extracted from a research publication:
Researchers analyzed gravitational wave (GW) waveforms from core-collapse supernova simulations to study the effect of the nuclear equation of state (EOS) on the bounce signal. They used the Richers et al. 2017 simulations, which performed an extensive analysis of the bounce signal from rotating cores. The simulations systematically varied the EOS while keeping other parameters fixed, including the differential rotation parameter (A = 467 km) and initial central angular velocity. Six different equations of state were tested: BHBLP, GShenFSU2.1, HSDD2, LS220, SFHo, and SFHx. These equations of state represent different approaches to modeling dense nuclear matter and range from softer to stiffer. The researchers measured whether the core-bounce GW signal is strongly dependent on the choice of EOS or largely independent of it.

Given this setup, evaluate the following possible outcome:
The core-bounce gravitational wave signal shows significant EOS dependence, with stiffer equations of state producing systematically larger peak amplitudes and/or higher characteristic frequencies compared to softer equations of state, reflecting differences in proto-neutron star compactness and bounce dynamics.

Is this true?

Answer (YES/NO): NO